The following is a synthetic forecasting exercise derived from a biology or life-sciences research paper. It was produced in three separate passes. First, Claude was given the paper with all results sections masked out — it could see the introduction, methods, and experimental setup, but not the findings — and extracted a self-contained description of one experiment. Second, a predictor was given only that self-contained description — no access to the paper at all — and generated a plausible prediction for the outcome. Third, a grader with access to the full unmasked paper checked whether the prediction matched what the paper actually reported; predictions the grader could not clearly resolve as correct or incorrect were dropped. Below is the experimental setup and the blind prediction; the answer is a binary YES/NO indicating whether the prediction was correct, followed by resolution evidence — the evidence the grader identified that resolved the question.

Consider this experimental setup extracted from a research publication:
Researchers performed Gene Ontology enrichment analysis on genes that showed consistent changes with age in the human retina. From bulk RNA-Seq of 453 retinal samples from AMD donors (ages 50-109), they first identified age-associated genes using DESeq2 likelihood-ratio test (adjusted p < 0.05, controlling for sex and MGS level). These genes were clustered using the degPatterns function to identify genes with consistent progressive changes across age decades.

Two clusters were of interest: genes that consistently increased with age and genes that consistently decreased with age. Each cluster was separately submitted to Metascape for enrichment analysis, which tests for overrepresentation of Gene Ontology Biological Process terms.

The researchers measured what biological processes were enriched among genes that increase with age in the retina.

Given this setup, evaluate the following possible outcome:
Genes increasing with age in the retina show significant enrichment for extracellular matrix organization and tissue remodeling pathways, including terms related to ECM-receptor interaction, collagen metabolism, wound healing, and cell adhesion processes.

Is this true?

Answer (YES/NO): NO